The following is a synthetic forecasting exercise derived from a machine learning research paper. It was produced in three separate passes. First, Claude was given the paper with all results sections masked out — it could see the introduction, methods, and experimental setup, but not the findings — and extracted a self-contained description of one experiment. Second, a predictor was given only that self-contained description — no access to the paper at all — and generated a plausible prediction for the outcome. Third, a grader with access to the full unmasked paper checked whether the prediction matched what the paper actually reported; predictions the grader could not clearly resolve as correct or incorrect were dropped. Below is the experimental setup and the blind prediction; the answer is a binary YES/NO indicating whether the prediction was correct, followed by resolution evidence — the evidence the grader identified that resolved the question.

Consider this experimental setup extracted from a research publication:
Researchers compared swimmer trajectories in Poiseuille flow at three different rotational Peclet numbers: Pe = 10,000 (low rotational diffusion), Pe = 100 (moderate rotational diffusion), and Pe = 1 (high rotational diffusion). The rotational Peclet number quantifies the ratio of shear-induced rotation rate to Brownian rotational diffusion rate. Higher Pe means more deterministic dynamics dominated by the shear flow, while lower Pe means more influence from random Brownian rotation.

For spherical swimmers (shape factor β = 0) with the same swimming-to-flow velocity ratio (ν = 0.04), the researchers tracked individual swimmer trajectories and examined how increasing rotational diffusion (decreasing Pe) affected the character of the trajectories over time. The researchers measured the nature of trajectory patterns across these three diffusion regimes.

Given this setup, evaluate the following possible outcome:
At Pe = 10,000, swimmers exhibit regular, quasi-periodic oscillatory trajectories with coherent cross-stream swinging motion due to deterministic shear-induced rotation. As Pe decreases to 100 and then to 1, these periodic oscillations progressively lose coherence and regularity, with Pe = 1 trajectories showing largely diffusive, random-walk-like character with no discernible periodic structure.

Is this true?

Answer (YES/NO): YES